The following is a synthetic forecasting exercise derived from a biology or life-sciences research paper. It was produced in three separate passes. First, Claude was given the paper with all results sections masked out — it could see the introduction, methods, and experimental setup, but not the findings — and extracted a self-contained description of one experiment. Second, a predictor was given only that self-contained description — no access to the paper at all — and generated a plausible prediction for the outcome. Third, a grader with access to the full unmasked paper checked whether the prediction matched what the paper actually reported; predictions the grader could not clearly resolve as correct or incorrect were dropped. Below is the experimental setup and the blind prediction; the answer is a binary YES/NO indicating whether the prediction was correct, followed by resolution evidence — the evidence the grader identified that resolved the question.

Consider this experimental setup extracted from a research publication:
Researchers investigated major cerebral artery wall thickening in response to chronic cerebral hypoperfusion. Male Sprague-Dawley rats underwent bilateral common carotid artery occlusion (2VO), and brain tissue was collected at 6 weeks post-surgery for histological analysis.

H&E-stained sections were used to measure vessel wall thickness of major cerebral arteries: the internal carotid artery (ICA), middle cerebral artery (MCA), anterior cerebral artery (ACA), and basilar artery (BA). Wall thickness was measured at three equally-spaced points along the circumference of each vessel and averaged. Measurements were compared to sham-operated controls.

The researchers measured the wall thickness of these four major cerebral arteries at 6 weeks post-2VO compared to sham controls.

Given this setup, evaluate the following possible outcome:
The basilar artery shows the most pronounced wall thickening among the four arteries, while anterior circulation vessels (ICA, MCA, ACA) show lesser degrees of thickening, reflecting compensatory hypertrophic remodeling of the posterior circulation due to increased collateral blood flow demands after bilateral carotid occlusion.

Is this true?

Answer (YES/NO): NO